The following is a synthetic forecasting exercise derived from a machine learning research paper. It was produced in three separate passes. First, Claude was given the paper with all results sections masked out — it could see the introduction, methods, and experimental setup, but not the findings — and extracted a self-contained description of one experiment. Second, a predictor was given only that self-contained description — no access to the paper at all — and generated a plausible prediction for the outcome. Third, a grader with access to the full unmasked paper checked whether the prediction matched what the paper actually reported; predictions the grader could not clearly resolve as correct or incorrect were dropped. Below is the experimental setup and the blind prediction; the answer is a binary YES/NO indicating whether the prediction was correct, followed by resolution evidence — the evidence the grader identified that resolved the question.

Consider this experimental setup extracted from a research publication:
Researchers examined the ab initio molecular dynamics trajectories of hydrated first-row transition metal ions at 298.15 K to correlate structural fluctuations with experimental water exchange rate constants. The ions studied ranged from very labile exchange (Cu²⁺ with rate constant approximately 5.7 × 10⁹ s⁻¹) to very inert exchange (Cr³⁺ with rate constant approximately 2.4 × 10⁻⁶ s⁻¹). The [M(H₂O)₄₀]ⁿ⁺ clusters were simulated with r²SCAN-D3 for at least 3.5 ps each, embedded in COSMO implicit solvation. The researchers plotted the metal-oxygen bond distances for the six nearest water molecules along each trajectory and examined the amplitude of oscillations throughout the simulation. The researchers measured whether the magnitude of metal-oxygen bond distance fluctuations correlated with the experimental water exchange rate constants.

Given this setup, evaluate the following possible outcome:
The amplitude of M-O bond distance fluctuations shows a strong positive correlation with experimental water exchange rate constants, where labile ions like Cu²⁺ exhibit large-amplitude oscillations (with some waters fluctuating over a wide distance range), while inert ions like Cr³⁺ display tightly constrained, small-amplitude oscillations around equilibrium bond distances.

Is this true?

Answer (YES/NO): YES